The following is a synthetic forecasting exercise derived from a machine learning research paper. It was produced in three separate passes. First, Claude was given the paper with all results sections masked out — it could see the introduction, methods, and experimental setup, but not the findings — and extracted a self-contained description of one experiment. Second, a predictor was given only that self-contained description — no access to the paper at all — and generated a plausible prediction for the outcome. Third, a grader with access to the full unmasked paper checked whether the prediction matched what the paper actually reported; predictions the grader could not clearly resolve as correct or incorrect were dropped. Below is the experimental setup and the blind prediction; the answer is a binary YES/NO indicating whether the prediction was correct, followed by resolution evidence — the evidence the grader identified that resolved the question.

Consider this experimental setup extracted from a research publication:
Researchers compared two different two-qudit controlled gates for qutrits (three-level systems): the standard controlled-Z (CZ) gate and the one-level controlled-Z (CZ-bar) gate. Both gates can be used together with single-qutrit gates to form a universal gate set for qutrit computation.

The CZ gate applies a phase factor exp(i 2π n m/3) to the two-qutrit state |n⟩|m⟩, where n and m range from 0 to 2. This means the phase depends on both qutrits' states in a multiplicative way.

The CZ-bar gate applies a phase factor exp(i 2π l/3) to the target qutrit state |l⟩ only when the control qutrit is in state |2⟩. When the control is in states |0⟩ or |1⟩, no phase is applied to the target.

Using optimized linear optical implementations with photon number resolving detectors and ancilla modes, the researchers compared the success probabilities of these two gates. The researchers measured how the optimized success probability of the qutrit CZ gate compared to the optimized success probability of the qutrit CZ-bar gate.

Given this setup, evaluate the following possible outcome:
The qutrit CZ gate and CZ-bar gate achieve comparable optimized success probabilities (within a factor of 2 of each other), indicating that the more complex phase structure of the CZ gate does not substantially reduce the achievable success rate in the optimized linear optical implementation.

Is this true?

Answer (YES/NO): NO